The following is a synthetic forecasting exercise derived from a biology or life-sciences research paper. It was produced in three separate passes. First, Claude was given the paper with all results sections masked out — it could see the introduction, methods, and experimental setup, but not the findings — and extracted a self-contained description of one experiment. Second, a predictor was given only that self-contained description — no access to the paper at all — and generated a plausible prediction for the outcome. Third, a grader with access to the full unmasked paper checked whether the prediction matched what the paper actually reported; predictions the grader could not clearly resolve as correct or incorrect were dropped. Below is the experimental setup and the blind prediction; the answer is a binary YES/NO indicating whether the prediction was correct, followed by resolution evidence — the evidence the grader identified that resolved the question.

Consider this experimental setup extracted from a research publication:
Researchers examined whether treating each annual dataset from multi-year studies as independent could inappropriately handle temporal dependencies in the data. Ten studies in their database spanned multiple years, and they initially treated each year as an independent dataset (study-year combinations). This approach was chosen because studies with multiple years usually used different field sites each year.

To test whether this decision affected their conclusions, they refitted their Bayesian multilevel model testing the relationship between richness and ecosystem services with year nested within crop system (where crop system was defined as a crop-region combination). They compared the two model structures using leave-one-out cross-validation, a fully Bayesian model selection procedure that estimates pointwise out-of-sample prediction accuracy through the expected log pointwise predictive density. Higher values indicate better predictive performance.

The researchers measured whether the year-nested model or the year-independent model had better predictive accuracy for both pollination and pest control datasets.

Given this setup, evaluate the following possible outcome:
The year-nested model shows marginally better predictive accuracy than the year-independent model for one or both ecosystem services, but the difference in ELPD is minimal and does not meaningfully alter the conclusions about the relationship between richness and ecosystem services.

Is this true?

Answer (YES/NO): NO